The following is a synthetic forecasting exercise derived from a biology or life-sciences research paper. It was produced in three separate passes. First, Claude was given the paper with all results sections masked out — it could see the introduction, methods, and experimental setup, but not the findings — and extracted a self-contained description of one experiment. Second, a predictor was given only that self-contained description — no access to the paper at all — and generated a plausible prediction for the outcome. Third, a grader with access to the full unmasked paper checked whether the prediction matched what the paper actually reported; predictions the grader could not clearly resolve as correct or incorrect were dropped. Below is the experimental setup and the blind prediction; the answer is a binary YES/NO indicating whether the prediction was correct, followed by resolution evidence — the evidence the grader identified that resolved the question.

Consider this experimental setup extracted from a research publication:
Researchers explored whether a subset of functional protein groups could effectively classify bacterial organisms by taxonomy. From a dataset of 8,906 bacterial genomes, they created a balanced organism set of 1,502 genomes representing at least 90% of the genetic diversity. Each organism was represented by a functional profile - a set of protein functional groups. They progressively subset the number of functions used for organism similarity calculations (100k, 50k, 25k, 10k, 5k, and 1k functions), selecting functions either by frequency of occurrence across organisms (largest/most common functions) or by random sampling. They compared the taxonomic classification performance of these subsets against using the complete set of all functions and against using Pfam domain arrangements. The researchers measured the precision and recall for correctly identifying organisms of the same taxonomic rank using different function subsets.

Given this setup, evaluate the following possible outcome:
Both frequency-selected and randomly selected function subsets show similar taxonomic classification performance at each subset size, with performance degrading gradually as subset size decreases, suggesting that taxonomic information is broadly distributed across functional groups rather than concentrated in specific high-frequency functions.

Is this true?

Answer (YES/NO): NO